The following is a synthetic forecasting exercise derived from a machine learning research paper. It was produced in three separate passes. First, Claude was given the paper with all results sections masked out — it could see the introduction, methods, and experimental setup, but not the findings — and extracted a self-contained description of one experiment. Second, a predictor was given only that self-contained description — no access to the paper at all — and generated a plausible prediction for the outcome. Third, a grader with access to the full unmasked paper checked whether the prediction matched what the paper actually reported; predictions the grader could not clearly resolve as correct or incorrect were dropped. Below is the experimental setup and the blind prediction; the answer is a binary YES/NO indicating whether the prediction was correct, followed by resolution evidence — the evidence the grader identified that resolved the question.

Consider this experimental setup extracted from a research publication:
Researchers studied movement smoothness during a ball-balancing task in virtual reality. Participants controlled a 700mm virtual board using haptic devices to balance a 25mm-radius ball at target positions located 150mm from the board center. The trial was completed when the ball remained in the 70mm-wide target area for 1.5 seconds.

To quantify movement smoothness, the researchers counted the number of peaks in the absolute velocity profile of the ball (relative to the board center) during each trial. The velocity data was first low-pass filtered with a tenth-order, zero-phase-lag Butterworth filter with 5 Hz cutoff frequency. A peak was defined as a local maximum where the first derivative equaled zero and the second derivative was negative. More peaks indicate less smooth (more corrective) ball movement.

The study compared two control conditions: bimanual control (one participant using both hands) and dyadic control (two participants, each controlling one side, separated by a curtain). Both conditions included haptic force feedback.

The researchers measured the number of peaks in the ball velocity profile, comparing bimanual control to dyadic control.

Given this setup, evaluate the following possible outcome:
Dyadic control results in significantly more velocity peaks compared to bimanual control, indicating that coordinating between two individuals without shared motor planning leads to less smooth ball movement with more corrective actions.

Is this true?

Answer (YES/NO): NO